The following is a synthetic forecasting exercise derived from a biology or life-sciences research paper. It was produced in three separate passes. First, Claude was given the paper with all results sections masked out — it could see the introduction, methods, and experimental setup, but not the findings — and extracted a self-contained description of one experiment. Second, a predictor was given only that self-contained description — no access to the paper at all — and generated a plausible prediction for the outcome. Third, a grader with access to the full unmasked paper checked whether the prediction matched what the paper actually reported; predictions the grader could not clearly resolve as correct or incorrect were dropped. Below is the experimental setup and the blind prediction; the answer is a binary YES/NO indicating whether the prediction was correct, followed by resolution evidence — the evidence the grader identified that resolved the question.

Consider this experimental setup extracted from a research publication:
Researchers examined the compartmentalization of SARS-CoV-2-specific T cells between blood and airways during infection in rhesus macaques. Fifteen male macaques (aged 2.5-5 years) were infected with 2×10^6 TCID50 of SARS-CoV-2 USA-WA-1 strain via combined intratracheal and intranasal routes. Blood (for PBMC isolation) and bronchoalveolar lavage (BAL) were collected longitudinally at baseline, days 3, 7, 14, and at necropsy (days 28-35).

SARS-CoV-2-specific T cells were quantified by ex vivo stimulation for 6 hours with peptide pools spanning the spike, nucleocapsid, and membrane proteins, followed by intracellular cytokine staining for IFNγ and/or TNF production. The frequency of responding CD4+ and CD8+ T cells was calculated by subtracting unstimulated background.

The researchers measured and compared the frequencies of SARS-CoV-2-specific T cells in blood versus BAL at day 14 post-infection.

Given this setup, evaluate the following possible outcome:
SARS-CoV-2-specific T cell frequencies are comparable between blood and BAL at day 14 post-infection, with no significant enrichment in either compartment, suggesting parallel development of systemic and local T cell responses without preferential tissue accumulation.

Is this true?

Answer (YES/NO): NO